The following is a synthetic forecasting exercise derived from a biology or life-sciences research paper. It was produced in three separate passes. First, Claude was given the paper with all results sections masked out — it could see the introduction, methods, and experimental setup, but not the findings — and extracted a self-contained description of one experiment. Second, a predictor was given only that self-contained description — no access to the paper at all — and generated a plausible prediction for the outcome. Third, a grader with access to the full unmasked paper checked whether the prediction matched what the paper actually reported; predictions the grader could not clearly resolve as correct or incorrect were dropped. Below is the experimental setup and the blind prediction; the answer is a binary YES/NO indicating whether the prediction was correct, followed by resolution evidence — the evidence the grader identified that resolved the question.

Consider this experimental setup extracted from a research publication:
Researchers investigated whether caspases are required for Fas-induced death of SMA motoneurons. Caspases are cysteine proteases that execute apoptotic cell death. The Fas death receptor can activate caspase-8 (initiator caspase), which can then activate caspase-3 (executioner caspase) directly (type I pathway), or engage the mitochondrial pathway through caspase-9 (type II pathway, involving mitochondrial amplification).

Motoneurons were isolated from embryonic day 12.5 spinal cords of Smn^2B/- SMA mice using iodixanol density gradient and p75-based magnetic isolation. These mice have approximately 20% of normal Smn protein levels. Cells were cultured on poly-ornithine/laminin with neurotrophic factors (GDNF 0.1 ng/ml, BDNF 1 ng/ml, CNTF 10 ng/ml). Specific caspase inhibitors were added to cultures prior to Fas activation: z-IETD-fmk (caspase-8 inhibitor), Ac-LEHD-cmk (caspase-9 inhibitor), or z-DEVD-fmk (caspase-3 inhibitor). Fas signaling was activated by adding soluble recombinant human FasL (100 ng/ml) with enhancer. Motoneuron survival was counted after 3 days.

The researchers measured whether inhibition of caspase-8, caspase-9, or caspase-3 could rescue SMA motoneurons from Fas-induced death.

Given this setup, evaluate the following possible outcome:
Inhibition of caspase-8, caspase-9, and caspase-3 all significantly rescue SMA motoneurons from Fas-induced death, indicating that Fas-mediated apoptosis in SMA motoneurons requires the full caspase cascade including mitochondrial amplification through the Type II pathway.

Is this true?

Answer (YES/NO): YES